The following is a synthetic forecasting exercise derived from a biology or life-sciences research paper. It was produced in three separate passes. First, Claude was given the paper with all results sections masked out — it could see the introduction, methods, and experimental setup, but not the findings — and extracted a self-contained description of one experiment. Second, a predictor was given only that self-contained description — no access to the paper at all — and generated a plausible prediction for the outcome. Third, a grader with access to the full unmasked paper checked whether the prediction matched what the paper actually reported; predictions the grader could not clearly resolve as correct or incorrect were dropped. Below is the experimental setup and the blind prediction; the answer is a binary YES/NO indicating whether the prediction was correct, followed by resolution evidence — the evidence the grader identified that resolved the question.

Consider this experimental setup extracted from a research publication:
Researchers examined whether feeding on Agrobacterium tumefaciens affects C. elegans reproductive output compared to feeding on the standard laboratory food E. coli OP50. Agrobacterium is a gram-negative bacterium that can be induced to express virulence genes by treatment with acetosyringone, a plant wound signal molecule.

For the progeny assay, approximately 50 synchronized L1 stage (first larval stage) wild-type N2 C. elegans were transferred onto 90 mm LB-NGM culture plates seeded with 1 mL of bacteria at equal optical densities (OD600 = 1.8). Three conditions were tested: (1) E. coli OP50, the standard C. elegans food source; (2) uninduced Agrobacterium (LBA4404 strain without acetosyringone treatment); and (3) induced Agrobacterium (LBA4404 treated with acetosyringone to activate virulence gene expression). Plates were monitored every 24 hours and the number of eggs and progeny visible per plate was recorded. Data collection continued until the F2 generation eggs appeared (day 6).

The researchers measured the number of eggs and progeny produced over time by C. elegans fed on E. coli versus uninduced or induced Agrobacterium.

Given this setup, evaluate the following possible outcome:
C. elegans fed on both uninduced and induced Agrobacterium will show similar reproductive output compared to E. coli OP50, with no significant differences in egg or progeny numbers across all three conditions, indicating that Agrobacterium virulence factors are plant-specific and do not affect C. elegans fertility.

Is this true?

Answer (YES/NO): NO